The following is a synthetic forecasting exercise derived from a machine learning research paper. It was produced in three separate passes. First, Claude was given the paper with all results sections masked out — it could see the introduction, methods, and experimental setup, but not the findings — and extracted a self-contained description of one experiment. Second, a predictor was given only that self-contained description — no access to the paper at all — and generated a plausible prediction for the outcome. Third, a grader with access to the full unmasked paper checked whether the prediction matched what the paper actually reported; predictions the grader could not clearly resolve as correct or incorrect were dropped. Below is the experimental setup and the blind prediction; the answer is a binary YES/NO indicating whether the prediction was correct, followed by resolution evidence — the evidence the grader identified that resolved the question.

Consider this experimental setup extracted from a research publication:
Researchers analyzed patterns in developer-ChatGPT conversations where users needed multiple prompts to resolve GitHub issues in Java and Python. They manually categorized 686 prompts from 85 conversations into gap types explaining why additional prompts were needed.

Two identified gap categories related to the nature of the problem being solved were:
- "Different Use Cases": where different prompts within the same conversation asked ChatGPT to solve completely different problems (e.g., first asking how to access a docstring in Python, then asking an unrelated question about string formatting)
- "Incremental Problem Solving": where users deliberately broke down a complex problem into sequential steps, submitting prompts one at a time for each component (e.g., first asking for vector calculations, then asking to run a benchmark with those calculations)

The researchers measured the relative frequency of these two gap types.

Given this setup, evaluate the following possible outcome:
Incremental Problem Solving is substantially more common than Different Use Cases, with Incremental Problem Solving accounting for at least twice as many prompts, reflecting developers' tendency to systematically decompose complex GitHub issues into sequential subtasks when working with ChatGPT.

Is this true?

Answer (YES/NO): NO